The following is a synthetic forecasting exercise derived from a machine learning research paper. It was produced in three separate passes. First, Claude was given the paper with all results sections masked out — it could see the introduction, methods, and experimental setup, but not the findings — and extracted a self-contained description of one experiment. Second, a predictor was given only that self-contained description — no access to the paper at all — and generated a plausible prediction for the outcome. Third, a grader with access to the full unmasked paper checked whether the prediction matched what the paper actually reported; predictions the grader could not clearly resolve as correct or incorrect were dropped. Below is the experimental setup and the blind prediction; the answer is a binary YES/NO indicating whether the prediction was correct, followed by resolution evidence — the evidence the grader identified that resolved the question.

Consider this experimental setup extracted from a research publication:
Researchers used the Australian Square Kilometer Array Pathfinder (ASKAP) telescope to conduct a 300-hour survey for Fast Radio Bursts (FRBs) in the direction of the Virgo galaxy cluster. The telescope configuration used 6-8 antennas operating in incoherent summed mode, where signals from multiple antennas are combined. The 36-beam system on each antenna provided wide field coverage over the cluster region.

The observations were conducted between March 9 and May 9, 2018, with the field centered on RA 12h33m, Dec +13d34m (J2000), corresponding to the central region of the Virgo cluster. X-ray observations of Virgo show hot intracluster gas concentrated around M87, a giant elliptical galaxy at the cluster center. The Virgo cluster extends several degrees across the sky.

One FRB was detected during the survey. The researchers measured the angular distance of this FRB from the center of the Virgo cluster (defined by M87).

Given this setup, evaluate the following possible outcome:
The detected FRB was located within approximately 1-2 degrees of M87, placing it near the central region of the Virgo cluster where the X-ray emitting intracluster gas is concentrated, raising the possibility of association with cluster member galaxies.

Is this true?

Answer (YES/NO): NO